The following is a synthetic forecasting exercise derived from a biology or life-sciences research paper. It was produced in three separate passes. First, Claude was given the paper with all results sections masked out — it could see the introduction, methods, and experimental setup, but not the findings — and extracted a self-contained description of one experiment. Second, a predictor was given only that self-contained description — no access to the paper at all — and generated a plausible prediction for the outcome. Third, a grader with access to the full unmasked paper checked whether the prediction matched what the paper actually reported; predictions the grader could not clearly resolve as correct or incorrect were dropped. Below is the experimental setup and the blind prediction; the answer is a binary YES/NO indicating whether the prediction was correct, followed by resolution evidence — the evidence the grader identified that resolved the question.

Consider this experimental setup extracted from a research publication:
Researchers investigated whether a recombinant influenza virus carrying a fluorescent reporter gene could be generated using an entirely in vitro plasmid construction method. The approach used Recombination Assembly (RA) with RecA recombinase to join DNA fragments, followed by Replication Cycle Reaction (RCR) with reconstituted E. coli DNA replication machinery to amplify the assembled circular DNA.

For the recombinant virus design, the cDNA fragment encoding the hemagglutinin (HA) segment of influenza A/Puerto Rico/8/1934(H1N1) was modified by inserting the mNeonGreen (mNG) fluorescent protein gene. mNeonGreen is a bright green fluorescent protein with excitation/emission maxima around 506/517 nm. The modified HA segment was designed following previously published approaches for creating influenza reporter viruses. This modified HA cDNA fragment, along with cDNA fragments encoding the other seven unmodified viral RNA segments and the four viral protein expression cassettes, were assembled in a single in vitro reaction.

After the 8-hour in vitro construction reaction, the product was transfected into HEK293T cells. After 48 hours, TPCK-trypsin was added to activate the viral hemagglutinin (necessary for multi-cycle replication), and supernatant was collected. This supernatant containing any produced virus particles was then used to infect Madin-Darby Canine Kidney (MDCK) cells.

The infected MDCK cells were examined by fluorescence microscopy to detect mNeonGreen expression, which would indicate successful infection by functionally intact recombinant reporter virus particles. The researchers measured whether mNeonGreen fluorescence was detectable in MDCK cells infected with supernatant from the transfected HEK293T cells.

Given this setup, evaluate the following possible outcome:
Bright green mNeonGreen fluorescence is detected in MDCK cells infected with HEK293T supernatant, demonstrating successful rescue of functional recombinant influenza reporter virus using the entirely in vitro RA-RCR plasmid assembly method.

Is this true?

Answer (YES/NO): YES